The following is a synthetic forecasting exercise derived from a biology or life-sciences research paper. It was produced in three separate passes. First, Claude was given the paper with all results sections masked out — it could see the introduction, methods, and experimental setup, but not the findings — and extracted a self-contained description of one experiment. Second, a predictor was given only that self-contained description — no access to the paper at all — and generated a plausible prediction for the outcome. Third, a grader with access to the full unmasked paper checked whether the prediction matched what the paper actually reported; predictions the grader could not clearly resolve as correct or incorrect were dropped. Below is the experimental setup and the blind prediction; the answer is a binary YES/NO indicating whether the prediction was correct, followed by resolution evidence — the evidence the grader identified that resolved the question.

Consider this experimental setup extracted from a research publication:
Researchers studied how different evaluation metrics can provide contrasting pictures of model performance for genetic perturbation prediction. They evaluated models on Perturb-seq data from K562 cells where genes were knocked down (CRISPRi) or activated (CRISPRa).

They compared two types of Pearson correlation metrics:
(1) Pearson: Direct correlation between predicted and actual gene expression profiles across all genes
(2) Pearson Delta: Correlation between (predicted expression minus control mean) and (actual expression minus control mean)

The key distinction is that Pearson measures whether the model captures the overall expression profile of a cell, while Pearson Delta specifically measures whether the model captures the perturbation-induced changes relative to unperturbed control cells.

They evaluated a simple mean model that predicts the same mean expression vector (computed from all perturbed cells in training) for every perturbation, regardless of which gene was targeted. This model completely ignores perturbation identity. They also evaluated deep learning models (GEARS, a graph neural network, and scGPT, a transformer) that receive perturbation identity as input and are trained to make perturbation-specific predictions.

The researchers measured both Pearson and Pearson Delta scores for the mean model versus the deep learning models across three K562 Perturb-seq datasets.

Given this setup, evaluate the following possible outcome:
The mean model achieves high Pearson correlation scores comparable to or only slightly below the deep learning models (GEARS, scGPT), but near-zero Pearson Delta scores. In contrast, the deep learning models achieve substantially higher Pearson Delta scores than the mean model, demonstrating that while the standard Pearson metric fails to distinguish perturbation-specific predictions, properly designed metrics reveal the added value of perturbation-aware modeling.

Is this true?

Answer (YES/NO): NO